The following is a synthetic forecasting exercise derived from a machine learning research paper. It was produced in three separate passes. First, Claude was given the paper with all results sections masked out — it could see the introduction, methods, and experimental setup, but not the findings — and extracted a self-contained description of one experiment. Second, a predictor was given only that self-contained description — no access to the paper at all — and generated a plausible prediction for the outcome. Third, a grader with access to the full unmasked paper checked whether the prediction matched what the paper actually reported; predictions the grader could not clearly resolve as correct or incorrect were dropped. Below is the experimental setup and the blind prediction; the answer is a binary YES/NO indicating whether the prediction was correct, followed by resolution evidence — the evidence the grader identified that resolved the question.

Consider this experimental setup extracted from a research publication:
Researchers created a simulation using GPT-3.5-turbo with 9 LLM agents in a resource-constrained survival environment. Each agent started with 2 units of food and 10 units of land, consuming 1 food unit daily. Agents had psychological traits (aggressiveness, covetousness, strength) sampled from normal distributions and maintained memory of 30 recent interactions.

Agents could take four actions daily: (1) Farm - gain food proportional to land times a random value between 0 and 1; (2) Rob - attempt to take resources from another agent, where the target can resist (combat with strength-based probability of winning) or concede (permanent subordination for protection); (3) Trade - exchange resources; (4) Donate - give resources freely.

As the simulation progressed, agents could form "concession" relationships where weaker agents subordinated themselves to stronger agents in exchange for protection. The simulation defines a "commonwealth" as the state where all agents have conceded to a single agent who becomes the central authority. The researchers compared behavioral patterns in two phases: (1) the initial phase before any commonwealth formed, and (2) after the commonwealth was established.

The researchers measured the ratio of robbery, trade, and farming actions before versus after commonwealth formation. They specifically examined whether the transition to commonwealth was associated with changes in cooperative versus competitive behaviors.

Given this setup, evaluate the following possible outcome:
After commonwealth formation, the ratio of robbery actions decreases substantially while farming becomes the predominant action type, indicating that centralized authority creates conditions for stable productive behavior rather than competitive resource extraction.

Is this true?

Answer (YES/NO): NO